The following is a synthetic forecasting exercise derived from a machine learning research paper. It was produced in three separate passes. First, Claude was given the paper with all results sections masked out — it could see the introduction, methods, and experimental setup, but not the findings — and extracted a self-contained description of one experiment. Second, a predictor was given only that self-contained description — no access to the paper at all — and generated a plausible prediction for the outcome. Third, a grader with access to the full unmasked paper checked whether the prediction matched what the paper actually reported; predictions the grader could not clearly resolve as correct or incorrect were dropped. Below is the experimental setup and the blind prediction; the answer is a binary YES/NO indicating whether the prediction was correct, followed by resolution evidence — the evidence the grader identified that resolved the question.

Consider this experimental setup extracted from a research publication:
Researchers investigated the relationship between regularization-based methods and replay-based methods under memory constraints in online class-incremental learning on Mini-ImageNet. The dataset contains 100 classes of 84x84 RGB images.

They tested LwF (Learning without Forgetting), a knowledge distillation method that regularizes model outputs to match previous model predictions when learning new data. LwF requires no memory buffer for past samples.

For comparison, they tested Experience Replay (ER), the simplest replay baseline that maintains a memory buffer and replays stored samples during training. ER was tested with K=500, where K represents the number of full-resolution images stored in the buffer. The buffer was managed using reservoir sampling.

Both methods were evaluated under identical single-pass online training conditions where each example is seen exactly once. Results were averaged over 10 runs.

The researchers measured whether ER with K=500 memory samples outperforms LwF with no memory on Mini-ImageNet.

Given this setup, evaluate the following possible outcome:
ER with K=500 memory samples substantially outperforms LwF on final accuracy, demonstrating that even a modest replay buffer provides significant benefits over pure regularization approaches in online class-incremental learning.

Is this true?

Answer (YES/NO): NO